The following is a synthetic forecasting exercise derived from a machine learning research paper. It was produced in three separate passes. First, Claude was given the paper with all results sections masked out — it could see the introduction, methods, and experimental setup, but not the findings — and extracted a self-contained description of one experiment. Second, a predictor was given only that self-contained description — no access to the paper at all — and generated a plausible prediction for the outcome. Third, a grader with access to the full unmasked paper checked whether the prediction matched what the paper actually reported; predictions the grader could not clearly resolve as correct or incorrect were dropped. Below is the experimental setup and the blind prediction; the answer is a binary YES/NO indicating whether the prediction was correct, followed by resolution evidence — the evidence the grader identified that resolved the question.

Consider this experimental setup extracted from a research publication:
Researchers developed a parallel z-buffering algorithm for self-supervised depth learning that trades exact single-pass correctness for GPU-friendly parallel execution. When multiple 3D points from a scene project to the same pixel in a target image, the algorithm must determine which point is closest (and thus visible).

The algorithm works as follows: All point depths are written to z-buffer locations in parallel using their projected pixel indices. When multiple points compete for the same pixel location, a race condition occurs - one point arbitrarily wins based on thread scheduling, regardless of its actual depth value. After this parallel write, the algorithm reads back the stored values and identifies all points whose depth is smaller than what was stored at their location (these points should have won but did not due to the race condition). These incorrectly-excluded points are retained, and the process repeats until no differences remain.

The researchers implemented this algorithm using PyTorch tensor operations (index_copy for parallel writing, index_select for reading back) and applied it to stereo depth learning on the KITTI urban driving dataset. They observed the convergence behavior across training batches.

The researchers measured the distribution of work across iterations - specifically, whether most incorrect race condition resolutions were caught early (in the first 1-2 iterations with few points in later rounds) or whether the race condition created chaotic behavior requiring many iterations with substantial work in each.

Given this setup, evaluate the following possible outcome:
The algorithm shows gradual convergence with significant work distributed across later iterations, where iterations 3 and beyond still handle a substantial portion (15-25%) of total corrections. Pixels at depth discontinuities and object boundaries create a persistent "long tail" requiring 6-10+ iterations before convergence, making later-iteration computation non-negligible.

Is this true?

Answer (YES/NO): NO